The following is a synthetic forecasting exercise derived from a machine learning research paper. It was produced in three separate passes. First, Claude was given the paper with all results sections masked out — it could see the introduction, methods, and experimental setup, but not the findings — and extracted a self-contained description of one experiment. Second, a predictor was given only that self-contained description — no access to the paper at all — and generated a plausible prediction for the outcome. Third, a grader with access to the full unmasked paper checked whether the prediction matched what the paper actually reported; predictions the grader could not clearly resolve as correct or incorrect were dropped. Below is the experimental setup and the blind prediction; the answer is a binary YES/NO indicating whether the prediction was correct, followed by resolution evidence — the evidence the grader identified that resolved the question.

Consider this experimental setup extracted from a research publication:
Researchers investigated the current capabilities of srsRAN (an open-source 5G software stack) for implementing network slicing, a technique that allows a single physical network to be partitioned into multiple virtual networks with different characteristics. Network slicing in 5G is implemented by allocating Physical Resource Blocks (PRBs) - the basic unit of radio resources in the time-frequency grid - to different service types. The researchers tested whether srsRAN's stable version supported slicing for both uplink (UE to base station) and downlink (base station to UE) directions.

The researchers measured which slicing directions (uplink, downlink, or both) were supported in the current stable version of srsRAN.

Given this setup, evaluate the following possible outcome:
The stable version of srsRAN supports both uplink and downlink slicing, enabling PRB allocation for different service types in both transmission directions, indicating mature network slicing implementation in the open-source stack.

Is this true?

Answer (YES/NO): NO